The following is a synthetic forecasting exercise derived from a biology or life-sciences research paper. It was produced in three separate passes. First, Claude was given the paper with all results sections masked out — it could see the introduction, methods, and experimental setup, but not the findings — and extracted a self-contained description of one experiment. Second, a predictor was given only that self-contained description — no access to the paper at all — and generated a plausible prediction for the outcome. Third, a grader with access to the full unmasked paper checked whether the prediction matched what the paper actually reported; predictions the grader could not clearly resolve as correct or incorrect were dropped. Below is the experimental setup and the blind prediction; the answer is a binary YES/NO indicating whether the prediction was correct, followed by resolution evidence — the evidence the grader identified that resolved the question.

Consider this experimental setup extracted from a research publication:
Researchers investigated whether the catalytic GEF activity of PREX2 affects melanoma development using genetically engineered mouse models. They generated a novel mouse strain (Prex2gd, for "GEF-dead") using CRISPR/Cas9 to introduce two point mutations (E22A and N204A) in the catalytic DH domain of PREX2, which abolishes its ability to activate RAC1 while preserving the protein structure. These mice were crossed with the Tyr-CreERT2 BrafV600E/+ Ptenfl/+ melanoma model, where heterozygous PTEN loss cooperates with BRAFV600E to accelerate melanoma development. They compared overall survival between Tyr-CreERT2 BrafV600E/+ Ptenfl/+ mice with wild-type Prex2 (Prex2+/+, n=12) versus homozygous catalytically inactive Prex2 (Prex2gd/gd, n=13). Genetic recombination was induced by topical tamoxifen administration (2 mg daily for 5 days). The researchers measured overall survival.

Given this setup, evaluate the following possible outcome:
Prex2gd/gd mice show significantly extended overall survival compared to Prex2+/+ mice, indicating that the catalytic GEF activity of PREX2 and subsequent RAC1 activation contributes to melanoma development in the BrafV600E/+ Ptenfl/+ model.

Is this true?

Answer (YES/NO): NO